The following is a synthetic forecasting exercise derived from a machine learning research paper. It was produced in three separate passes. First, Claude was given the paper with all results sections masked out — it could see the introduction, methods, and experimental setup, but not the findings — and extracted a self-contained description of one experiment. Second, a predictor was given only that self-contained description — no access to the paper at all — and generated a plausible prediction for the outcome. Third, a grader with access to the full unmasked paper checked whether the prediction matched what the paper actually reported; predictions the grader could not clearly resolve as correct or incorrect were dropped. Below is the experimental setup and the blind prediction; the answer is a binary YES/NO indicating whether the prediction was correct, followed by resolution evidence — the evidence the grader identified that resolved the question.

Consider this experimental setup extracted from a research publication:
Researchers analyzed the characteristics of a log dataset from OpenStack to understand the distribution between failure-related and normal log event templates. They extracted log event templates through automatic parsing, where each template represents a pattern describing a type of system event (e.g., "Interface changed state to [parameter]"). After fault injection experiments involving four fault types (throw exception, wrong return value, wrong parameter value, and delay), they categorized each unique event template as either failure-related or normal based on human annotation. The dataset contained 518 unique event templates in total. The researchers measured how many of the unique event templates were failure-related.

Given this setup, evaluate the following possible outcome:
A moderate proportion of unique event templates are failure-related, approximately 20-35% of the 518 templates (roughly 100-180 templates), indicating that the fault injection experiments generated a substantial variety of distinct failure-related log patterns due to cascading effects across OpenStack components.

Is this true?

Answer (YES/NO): YES